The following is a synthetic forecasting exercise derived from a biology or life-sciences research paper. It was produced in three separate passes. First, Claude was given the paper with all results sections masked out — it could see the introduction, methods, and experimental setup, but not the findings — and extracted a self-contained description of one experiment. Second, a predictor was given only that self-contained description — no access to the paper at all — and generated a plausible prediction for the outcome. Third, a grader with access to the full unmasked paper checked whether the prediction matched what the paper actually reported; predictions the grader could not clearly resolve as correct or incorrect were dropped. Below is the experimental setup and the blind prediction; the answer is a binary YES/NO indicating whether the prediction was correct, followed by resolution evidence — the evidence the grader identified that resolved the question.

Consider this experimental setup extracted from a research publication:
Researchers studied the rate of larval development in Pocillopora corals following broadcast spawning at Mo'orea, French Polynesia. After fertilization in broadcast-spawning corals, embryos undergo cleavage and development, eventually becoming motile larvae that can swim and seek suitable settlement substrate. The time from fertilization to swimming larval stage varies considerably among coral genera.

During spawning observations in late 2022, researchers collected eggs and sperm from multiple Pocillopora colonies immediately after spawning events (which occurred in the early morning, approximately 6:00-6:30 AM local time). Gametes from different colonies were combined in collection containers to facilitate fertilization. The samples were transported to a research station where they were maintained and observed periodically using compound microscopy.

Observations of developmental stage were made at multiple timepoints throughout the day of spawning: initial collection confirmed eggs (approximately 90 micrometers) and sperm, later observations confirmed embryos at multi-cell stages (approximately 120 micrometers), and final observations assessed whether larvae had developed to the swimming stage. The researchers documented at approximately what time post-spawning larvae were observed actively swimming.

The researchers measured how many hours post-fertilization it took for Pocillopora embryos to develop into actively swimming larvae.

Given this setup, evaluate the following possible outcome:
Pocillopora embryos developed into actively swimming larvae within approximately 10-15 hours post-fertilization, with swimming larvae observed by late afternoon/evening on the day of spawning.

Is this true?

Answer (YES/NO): NO